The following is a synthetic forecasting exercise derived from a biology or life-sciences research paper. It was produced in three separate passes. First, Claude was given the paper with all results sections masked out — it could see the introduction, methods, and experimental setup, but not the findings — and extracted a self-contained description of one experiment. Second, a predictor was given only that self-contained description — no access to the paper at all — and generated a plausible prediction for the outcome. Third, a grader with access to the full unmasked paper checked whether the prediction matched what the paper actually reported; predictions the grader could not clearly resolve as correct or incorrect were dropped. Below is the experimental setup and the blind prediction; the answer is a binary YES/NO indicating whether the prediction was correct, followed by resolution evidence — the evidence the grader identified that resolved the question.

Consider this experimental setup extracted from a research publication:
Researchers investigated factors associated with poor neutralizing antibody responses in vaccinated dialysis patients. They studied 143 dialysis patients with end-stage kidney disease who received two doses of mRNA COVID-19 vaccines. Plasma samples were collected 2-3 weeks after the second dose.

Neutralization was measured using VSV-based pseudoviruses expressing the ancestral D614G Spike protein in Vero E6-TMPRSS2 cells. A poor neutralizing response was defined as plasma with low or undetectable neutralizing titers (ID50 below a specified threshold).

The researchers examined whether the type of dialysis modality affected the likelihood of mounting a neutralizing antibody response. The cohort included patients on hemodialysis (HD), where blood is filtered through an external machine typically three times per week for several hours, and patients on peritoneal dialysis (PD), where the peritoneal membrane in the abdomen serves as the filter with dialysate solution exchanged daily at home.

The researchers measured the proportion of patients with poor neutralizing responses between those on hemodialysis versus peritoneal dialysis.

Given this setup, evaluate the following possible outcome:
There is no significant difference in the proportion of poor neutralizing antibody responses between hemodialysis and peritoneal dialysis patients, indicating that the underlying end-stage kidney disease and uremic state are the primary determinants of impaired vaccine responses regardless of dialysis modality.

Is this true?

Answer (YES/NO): YES